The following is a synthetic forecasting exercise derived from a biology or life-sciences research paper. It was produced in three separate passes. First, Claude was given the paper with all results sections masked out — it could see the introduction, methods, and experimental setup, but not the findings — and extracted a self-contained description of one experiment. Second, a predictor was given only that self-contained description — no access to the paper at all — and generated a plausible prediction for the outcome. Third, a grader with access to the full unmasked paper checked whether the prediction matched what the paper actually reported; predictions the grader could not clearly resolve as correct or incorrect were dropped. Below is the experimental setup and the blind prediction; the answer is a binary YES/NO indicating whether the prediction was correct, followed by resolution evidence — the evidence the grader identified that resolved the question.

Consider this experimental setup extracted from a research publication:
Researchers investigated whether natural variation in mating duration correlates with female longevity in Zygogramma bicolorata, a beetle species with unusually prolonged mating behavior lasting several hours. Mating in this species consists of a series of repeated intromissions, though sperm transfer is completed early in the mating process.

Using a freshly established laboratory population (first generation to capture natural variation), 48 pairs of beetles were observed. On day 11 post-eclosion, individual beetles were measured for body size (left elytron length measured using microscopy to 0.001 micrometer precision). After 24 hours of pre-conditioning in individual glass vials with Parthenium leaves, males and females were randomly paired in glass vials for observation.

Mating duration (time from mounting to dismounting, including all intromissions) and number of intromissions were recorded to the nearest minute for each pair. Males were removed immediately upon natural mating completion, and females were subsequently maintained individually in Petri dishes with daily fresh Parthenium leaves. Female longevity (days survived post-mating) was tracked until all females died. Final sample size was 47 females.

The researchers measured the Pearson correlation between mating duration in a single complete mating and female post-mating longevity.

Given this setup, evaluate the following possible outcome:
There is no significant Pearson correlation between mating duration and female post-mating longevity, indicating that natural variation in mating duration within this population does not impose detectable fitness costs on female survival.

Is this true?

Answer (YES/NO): YES